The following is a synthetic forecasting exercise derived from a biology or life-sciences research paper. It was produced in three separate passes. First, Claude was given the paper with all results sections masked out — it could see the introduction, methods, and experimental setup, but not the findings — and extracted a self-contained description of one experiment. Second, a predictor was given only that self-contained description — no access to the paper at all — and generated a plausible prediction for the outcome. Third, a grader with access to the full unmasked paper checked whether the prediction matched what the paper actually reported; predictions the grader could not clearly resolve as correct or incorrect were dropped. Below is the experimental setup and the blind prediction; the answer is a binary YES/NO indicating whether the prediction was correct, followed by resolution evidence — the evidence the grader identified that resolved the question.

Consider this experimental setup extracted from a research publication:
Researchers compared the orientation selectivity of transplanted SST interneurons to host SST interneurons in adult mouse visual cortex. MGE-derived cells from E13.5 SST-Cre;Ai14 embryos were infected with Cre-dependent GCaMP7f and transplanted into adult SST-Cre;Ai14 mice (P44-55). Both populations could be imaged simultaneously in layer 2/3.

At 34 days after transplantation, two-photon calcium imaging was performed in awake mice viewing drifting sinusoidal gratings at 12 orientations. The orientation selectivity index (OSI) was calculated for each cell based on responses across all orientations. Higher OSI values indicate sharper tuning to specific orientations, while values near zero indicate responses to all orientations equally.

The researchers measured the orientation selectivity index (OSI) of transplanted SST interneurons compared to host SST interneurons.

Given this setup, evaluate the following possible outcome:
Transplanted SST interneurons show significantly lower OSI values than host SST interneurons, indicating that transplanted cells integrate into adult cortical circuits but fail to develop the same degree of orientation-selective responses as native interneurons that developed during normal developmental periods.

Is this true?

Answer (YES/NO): NO